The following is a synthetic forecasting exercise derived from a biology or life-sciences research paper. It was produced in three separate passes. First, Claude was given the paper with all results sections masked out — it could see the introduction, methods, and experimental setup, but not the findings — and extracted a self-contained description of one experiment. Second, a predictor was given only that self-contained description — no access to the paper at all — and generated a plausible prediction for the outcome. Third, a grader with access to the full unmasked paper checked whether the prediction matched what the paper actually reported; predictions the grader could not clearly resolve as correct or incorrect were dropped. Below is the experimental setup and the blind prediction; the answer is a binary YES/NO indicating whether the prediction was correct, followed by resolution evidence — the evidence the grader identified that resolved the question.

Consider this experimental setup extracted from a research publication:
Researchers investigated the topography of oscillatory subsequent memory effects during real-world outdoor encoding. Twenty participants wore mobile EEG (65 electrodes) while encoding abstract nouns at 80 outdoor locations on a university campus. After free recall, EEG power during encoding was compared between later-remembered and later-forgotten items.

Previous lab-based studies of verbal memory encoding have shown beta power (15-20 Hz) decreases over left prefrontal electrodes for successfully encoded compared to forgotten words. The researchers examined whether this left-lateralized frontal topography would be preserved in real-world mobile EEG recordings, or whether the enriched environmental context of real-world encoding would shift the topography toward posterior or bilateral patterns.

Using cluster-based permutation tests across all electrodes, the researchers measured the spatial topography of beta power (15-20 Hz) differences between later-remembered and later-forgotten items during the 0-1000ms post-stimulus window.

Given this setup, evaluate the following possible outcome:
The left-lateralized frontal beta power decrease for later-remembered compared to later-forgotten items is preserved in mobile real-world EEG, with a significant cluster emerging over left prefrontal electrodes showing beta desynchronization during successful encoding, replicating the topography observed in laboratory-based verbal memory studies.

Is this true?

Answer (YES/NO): YES